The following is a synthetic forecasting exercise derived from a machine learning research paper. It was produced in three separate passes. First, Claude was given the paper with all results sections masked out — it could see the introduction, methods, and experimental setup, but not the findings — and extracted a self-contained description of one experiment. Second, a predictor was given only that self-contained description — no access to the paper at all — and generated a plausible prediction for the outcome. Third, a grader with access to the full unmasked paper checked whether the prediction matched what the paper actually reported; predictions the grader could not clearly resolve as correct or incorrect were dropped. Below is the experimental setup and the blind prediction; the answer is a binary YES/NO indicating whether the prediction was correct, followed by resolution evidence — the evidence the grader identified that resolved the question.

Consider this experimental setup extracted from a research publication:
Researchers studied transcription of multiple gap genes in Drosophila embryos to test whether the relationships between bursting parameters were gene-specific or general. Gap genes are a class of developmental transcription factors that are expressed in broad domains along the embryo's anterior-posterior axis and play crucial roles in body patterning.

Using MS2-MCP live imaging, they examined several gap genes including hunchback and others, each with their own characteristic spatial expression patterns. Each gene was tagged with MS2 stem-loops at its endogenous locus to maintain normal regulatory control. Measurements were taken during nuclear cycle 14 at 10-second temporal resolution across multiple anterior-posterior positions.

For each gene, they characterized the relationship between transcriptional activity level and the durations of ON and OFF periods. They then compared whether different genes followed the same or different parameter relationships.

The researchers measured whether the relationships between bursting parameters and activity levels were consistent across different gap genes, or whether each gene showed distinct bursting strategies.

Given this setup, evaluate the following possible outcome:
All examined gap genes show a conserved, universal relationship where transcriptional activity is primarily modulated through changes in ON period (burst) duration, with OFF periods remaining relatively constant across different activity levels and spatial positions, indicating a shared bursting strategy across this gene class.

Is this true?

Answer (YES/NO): NO